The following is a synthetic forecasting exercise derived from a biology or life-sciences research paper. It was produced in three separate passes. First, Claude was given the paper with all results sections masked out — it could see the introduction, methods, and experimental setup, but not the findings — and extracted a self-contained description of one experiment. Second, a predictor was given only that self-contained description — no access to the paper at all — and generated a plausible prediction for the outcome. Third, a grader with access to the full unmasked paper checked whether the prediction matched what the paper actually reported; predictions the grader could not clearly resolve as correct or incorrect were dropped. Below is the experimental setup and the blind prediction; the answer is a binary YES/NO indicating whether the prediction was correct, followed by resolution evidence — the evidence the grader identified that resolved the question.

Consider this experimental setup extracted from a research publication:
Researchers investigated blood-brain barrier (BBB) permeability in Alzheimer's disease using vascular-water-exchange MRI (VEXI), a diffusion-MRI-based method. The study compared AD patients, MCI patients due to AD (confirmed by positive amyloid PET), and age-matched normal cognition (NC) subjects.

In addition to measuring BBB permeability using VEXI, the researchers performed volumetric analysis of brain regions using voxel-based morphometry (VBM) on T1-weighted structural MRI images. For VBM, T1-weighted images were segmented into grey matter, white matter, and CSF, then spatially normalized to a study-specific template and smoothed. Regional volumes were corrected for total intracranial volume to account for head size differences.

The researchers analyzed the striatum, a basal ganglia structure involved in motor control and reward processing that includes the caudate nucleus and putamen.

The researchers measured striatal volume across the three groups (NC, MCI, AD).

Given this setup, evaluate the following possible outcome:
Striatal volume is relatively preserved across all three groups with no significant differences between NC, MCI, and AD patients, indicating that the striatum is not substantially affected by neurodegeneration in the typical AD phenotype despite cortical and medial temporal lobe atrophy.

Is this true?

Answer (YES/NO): NO